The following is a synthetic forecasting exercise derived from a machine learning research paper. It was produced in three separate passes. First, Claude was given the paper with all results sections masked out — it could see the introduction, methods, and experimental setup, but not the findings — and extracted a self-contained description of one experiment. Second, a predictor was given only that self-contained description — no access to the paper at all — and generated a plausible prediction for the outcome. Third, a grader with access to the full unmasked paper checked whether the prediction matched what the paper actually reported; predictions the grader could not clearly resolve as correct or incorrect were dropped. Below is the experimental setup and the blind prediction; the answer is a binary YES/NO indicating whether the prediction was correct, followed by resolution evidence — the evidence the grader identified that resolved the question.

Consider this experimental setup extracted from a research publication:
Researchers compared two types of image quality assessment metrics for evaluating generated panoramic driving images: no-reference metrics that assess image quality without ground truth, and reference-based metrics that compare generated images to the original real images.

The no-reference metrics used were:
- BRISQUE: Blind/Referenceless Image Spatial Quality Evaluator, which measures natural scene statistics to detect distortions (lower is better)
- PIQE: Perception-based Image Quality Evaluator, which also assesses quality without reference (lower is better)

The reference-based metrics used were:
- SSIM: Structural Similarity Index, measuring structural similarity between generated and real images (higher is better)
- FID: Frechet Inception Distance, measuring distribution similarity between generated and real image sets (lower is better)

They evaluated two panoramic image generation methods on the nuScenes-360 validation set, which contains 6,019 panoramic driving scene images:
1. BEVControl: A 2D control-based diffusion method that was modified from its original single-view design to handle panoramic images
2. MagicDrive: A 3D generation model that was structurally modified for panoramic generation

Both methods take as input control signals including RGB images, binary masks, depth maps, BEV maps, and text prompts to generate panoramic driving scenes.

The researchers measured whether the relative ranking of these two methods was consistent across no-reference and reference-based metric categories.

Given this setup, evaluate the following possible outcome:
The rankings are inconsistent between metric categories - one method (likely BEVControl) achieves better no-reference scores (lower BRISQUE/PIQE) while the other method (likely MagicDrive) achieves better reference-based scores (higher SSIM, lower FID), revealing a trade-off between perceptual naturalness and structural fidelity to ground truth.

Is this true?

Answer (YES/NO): NO